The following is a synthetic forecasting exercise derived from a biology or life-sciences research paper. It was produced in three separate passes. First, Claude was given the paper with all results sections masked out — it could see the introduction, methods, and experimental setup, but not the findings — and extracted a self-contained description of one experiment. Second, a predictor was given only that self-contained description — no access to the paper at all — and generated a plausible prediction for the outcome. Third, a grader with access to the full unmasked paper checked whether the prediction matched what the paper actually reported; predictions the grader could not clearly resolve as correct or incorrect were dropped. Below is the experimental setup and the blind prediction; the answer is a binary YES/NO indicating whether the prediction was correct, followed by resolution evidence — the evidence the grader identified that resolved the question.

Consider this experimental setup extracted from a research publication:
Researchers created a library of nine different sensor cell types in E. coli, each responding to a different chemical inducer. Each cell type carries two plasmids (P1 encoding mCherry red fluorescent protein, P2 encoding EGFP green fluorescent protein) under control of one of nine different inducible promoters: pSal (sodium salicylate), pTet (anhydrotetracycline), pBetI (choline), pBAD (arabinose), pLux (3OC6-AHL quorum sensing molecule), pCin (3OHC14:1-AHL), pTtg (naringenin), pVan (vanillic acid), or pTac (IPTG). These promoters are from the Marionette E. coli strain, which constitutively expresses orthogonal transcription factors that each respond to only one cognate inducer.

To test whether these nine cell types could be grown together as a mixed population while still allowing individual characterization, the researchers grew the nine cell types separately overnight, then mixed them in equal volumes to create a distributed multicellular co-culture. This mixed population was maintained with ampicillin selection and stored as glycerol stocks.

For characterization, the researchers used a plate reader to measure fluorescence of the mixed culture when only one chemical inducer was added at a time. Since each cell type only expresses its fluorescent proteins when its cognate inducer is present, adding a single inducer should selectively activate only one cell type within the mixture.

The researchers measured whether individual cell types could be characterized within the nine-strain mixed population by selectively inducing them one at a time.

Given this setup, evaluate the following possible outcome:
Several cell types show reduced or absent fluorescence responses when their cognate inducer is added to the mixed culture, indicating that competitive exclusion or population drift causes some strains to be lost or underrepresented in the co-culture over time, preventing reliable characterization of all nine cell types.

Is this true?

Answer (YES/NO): NO